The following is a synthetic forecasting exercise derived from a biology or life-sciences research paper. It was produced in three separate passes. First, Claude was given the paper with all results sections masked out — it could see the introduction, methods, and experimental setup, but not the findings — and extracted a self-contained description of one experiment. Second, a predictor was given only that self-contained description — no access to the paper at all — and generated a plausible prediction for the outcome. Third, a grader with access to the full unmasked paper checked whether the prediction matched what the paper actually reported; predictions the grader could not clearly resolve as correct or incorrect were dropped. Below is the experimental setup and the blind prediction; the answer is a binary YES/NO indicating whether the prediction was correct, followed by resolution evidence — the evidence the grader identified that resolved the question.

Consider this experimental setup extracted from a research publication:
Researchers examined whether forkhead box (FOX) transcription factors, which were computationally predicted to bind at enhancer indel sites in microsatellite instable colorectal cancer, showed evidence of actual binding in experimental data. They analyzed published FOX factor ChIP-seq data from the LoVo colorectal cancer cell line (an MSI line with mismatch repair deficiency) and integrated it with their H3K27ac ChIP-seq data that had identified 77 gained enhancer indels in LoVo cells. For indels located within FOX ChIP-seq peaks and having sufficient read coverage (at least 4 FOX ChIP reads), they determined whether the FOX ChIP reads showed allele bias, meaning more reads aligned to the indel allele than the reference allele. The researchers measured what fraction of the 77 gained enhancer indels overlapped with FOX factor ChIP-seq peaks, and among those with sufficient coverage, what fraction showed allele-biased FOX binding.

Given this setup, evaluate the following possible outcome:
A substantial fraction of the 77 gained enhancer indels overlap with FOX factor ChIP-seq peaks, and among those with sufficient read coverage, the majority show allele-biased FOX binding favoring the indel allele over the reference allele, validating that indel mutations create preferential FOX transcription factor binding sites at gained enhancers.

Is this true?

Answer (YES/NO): YES